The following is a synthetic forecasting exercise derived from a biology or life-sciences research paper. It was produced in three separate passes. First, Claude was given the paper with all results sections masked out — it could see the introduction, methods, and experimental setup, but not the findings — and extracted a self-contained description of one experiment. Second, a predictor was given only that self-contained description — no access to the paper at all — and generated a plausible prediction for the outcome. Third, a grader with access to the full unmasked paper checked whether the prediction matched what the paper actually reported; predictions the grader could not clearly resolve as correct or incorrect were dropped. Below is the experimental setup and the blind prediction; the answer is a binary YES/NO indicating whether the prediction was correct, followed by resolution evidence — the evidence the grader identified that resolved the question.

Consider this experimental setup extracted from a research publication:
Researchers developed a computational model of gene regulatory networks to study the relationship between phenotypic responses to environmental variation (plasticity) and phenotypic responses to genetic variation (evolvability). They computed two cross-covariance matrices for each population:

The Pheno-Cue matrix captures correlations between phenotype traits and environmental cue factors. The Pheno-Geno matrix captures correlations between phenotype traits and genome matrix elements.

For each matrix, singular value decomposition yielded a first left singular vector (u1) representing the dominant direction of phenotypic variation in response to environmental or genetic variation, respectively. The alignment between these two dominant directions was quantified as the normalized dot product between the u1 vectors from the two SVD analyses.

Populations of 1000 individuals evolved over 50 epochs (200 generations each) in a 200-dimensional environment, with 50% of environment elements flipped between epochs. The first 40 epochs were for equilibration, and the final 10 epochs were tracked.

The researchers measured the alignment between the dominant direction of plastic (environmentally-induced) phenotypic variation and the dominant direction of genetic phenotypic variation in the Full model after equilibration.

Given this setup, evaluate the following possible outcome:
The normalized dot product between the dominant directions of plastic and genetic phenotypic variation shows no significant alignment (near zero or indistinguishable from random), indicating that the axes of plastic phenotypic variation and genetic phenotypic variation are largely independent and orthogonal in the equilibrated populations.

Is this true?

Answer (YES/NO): NO